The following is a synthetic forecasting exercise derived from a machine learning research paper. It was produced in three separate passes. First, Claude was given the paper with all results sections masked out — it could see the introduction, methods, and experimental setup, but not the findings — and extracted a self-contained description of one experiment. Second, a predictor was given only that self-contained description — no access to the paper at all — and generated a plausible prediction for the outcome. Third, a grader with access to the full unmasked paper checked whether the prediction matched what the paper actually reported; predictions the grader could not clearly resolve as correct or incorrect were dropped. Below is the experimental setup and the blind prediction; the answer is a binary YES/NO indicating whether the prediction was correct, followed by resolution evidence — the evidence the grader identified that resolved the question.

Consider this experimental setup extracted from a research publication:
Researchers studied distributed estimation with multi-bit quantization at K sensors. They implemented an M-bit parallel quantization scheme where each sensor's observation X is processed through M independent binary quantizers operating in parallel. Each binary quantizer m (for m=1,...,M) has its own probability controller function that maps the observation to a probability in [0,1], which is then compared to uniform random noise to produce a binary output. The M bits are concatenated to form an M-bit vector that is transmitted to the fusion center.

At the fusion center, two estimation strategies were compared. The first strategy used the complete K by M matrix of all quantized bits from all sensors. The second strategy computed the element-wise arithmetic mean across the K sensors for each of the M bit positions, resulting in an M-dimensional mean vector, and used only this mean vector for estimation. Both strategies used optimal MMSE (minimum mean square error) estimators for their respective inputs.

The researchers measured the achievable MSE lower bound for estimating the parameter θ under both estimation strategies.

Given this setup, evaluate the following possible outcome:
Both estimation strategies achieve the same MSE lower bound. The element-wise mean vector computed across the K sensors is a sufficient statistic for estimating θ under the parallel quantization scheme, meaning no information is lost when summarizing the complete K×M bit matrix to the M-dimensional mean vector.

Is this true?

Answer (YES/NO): YES